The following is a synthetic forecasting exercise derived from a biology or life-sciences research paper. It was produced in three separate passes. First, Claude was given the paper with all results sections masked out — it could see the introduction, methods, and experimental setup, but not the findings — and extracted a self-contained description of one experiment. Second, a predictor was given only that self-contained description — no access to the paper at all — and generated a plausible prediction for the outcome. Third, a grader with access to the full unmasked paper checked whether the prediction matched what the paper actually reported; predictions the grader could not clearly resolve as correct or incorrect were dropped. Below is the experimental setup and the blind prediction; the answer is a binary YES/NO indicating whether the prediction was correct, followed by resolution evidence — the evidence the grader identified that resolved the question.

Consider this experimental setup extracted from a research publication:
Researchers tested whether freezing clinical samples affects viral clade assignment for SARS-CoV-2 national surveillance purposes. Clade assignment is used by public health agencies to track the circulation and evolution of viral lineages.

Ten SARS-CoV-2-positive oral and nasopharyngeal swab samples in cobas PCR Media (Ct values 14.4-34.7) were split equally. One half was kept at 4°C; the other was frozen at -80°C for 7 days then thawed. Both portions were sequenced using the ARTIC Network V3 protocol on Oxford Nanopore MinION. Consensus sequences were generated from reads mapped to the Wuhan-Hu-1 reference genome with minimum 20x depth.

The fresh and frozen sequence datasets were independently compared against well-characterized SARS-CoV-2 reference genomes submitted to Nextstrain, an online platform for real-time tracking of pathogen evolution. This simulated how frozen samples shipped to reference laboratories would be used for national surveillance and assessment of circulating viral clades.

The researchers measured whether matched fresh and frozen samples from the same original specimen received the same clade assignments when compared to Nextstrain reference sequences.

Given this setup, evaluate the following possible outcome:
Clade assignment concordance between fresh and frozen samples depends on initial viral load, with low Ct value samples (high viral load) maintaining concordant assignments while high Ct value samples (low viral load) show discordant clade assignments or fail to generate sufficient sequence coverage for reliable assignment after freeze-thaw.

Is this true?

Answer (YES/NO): NO